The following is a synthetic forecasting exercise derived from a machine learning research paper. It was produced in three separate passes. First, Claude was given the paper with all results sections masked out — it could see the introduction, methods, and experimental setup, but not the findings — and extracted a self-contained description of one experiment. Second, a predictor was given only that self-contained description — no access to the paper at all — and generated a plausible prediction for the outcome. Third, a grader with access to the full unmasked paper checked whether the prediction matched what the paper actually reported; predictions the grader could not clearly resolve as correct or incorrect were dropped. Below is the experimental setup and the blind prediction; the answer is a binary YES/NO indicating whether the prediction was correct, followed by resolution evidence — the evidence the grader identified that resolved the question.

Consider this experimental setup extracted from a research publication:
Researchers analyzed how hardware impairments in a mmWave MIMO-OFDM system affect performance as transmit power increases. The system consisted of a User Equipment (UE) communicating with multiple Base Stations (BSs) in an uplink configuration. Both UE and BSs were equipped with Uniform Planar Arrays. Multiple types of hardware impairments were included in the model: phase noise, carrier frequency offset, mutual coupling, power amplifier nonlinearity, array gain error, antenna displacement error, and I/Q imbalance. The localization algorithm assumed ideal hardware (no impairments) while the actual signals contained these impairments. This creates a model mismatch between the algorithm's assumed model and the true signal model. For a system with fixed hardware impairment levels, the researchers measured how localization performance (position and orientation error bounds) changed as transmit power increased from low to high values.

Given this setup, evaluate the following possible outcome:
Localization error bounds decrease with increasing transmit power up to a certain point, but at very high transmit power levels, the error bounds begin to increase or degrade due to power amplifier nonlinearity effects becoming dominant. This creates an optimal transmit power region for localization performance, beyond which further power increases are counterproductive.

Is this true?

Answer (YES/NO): NO